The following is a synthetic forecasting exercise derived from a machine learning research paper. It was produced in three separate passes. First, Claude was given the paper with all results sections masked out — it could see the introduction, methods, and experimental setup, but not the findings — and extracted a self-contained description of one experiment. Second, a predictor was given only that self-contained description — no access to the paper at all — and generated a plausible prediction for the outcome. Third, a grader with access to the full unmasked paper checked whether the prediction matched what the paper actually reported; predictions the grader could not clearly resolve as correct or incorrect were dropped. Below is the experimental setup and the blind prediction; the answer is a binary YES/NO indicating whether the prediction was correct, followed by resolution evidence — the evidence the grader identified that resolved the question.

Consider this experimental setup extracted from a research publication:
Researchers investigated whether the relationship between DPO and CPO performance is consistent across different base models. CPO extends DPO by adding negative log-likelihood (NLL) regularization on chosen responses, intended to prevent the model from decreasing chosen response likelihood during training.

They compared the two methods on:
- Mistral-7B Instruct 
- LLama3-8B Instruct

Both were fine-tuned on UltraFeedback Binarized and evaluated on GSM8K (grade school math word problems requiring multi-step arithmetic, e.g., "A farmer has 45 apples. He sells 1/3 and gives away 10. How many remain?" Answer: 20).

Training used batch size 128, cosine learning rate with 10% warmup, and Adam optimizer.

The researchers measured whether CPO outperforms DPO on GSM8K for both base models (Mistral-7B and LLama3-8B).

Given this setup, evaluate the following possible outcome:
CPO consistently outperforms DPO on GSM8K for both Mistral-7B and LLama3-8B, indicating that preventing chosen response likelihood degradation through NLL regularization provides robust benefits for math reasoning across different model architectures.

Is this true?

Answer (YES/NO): YES